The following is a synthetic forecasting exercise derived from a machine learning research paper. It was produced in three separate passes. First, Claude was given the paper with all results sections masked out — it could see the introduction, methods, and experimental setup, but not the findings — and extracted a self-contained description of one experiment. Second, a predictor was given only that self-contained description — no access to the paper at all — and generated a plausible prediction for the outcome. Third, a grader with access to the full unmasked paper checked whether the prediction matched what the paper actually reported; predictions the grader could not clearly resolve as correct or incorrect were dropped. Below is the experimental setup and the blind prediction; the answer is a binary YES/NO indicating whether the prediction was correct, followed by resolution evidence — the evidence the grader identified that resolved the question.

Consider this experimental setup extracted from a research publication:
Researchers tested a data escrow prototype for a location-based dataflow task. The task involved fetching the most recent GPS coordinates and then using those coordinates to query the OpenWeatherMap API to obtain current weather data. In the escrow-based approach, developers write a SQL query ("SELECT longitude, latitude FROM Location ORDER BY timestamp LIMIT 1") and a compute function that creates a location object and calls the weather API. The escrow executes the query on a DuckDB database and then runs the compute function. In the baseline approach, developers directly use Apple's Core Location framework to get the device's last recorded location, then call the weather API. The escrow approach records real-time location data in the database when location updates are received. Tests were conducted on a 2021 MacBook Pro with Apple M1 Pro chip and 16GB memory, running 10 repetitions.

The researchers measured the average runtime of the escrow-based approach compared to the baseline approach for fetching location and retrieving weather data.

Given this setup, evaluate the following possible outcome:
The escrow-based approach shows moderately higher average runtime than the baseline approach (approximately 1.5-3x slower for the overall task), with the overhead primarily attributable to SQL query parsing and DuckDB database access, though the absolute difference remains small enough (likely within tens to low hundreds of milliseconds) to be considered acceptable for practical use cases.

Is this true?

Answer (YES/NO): NO